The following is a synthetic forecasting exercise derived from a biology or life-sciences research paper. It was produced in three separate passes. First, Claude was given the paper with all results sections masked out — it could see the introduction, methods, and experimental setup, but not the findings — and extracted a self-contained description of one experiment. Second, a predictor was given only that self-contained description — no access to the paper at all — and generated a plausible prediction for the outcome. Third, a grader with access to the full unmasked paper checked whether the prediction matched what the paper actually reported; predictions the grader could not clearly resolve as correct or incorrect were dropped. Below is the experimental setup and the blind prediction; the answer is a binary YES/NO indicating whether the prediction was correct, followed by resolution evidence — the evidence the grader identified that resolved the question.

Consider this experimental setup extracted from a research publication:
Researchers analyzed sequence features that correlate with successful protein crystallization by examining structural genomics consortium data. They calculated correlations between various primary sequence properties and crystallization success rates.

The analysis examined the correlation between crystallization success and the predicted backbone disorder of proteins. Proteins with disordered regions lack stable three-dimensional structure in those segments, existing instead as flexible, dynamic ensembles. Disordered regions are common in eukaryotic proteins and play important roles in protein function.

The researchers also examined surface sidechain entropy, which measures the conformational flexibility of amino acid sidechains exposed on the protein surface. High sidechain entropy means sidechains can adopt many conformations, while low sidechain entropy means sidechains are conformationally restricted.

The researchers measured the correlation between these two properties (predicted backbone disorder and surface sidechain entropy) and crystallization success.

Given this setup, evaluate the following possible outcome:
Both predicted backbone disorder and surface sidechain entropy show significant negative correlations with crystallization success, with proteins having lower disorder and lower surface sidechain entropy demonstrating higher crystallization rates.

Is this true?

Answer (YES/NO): YES